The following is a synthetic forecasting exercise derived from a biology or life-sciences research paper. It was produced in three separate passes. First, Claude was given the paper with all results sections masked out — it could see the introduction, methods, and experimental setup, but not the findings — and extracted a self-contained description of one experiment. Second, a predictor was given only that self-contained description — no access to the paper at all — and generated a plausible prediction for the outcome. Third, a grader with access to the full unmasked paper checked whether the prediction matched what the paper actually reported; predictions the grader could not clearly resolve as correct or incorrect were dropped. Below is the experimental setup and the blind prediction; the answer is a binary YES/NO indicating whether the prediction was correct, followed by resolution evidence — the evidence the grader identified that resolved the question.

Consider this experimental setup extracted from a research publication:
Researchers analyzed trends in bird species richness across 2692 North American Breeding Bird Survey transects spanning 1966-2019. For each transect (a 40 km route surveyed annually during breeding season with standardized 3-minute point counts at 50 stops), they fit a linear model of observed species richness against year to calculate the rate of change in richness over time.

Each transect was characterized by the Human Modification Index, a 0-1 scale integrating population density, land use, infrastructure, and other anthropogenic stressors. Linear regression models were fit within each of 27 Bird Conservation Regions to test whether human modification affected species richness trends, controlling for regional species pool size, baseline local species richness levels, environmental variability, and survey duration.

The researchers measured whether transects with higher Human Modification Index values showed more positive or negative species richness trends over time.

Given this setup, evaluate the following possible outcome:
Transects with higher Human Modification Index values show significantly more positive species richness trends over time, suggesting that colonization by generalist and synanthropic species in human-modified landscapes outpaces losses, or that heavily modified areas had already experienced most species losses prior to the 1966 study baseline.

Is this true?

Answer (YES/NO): NO